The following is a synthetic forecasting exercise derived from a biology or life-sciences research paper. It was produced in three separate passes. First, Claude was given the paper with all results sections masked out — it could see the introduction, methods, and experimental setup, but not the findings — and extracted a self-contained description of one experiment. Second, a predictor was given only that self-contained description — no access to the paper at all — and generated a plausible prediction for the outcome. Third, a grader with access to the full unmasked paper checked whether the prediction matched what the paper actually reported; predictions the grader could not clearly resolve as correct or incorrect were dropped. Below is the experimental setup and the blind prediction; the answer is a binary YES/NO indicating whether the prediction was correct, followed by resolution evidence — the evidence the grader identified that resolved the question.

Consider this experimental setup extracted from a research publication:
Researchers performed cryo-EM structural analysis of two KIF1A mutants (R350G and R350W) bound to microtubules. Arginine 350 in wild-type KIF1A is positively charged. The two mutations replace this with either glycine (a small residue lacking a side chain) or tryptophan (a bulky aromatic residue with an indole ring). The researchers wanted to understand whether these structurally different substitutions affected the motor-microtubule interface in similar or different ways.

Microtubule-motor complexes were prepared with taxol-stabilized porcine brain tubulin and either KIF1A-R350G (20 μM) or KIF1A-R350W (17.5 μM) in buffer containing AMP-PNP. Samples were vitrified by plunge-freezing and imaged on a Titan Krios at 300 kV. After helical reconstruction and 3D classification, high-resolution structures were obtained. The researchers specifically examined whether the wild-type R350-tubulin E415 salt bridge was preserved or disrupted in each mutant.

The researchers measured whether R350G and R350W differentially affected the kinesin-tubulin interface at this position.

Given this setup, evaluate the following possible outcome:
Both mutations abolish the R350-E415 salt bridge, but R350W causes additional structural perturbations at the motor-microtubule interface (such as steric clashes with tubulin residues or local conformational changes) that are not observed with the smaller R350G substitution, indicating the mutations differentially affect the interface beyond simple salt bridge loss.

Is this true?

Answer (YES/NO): NO